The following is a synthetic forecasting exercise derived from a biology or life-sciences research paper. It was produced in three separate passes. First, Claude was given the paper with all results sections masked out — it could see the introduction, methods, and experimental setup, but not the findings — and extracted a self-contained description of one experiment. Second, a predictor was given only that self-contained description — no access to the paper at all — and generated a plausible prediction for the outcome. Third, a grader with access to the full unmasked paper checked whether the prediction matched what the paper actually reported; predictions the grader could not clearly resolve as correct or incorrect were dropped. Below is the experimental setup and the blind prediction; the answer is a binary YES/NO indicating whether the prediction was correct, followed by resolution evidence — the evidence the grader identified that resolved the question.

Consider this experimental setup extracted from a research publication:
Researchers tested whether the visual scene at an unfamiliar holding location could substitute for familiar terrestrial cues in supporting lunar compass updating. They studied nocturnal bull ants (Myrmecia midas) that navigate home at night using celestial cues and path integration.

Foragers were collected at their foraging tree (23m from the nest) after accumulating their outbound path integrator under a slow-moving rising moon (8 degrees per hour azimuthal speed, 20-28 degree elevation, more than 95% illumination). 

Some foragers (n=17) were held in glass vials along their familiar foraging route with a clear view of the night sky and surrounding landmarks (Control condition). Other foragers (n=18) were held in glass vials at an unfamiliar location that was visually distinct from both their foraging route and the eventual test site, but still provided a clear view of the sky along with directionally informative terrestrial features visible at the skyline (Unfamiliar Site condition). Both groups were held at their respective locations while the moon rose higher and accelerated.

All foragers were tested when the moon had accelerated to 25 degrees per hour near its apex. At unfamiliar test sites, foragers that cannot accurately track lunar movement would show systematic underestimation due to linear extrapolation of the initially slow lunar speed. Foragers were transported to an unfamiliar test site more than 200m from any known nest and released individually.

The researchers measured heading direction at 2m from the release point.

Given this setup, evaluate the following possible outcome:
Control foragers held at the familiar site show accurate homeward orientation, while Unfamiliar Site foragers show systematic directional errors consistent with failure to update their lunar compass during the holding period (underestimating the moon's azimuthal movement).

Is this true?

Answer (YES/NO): NO